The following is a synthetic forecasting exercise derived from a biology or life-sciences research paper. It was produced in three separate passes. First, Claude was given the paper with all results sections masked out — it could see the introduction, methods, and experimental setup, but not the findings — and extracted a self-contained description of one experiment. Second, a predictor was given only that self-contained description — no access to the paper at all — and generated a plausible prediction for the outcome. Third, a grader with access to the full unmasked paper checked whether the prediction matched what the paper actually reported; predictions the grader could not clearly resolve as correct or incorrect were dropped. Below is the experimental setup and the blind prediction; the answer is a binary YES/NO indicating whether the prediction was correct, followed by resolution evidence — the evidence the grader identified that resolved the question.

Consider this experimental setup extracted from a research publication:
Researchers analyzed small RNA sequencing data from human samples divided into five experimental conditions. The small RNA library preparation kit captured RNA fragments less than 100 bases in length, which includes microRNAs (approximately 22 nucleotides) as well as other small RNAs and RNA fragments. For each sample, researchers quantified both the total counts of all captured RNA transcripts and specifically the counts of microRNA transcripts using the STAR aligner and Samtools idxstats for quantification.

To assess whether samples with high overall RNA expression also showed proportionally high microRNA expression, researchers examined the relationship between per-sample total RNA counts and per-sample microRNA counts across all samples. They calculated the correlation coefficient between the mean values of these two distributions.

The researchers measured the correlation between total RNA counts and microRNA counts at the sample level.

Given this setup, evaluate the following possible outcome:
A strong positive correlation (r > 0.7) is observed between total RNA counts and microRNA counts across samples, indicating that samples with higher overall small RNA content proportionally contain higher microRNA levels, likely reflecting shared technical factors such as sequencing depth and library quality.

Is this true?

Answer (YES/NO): NO